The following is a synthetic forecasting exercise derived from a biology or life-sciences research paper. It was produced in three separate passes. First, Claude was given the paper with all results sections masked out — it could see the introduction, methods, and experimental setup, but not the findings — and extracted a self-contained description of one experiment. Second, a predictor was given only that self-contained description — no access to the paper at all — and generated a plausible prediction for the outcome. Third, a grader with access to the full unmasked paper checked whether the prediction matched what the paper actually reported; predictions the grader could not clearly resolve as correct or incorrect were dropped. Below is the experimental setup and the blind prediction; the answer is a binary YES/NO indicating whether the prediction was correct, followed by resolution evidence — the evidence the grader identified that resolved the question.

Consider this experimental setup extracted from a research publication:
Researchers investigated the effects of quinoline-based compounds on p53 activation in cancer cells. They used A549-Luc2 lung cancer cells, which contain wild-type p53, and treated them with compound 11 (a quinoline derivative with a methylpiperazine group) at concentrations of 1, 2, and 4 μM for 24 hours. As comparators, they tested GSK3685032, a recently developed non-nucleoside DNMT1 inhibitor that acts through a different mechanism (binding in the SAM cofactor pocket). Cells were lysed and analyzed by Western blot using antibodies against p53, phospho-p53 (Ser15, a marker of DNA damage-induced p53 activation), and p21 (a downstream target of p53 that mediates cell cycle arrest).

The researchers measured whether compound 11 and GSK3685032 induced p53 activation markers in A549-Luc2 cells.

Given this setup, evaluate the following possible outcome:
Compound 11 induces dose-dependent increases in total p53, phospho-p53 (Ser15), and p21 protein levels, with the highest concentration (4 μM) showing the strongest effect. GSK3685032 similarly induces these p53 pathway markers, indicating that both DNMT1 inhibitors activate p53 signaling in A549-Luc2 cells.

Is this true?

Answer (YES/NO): NO